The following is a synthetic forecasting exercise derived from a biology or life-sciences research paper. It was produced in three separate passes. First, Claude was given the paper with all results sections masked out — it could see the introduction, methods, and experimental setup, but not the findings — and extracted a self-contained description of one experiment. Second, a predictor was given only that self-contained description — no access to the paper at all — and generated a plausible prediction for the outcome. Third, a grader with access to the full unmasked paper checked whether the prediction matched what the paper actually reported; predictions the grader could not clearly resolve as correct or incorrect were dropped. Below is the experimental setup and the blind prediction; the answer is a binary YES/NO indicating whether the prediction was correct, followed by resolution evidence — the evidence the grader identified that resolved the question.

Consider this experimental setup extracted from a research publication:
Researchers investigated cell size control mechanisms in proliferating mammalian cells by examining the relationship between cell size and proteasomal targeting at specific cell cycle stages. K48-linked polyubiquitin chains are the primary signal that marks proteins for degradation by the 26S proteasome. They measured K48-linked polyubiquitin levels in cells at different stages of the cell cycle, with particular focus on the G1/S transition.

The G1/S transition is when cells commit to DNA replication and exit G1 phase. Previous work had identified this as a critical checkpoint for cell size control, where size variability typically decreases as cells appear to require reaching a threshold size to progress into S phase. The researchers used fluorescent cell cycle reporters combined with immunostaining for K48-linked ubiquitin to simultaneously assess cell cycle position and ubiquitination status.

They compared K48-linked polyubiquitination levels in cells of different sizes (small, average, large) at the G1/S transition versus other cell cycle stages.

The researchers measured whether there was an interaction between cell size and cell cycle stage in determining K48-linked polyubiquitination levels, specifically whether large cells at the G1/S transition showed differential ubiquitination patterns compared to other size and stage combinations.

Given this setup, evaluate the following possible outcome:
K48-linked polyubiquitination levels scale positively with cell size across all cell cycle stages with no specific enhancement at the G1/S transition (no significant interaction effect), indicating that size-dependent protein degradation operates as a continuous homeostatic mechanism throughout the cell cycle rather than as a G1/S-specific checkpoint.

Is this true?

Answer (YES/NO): NO